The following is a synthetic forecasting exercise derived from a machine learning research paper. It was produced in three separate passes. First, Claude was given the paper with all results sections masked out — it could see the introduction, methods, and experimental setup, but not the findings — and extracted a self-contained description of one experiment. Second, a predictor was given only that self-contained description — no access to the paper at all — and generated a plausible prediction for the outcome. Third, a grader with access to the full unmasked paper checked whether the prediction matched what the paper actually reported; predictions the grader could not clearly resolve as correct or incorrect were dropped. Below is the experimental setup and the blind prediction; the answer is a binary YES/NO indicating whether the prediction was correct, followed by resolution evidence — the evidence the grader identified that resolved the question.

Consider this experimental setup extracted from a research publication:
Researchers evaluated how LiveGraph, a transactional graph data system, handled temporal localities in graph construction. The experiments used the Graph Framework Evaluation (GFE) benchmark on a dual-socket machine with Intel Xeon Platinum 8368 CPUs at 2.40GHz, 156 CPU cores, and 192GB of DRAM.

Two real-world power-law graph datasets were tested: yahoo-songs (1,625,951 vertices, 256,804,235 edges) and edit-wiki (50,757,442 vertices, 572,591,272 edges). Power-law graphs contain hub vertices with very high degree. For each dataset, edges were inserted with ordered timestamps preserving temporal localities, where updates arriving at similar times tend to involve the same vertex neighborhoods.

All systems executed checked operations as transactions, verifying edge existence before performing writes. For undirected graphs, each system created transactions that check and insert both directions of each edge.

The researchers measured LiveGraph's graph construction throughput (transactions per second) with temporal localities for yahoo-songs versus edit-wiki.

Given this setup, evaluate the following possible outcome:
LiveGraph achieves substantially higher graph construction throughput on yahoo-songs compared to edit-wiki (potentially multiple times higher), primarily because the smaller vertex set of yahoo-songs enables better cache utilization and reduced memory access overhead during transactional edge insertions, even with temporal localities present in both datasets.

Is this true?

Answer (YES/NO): NO